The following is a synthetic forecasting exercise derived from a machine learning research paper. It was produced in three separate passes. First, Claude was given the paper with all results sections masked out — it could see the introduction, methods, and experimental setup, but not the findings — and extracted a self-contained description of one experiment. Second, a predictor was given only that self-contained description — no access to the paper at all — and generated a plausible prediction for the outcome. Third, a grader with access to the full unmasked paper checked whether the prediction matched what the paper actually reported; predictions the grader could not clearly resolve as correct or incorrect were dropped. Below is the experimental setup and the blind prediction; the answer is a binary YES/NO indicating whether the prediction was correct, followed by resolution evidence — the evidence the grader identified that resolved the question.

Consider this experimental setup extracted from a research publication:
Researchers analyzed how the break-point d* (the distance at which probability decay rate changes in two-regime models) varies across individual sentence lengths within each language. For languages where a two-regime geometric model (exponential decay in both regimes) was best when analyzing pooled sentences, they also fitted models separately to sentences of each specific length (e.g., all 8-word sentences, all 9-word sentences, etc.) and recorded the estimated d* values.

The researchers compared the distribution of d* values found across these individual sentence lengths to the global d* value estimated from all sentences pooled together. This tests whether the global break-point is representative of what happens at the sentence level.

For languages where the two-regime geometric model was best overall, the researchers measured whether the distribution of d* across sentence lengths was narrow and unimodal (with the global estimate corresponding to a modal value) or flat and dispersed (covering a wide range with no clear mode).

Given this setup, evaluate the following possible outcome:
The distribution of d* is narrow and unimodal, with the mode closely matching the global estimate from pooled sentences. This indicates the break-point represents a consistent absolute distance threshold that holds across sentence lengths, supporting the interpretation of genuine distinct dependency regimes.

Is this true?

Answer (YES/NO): YES